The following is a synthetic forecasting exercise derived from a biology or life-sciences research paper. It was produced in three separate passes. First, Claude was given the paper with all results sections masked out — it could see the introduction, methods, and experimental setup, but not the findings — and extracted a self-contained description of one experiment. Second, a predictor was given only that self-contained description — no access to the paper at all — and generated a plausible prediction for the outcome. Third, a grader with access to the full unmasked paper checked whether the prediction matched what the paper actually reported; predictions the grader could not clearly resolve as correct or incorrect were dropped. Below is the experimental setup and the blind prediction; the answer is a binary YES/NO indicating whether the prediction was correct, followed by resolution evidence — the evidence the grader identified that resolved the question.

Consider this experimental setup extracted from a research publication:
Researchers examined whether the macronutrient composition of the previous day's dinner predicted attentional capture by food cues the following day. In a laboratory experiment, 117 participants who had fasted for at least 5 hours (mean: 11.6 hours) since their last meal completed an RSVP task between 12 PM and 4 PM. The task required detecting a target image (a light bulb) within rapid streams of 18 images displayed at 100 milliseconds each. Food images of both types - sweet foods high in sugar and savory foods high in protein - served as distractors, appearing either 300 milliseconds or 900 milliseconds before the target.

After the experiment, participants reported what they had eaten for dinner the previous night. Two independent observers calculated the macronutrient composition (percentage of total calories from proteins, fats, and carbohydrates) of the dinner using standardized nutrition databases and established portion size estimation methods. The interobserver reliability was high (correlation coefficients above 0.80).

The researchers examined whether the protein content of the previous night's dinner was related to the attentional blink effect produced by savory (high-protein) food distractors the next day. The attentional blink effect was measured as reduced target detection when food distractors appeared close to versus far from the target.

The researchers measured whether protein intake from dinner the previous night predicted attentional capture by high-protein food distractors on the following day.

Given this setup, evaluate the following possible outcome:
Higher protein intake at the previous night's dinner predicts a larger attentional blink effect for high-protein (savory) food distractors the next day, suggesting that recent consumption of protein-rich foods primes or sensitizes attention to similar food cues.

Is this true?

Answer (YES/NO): NO